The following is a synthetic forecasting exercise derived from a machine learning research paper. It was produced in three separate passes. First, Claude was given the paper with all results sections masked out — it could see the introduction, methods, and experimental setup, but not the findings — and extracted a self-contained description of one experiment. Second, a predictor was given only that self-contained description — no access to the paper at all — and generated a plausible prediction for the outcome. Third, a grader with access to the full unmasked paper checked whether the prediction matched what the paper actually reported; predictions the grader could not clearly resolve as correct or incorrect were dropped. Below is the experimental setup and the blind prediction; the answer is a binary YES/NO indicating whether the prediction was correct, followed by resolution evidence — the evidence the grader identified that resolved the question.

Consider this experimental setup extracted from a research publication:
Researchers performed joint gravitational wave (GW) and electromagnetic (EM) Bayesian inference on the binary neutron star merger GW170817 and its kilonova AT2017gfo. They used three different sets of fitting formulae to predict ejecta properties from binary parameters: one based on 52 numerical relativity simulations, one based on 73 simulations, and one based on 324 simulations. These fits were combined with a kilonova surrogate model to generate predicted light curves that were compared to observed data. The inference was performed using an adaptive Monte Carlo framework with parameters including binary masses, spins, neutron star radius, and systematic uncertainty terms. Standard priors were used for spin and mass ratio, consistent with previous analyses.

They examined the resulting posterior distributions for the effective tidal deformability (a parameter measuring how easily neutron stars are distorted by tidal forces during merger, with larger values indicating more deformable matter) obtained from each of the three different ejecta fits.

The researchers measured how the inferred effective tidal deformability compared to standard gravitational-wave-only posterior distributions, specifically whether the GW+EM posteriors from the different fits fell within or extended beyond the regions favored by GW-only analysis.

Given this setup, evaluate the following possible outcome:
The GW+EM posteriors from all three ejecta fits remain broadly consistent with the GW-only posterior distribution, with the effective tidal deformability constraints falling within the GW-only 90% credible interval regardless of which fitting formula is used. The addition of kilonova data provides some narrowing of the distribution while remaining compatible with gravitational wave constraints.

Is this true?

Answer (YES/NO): NO